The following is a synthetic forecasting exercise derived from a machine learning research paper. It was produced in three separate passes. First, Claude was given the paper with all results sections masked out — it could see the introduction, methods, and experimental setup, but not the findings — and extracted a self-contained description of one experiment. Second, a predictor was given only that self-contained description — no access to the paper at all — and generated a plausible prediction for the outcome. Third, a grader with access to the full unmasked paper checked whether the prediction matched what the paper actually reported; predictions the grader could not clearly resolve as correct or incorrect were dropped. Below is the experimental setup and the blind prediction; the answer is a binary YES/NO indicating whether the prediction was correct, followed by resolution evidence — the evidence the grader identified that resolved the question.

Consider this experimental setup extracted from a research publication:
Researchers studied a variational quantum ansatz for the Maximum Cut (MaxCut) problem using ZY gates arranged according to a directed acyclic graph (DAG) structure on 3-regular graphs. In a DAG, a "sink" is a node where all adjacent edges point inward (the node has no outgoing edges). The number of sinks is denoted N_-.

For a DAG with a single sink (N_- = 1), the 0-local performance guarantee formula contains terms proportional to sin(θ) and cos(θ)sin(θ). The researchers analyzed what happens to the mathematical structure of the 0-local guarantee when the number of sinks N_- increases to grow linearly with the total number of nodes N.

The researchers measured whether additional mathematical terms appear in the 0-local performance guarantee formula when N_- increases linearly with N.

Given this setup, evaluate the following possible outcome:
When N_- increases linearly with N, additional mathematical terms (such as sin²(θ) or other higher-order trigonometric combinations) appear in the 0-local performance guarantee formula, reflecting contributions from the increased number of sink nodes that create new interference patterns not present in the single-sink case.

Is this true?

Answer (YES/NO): YES